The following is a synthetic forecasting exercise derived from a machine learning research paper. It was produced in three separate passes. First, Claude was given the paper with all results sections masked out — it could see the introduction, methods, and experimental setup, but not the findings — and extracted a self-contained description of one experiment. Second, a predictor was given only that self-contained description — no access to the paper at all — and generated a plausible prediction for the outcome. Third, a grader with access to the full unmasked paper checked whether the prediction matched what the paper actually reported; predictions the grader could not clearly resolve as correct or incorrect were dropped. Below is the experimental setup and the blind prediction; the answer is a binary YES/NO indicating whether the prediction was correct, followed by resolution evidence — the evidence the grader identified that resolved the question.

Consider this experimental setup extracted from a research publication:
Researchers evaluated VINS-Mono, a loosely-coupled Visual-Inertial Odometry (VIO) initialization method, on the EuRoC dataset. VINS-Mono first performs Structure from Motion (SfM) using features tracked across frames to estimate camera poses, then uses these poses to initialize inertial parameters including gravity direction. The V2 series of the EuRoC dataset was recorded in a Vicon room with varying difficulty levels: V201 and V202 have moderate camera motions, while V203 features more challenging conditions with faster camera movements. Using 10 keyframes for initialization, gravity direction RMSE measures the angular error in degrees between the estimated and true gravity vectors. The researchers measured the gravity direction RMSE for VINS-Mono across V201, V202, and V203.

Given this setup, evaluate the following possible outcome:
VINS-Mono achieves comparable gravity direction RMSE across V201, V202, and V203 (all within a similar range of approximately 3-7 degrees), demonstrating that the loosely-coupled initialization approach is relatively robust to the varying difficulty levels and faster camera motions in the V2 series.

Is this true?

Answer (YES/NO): NO